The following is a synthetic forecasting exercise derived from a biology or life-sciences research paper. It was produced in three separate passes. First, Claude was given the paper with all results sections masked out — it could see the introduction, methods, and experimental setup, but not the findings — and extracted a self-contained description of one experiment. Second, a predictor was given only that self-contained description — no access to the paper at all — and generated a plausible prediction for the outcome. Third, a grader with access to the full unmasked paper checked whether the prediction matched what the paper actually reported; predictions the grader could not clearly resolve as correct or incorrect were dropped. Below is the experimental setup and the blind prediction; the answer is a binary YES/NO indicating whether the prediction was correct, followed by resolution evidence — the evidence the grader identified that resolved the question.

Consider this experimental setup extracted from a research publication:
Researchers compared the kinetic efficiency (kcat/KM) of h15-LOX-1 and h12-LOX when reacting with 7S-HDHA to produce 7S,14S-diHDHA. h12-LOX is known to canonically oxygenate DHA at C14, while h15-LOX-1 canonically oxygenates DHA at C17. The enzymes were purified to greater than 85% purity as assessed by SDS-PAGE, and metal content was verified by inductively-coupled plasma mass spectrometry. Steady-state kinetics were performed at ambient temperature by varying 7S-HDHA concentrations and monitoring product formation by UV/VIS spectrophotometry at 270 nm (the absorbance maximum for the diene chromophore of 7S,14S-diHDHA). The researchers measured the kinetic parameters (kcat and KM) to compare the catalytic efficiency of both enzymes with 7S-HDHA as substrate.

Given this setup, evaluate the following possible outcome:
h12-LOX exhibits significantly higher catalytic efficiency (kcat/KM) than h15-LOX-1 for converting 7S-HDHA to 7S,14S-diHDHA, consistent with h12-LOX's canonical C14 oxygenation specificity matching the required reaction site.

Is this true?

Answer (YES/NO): NO